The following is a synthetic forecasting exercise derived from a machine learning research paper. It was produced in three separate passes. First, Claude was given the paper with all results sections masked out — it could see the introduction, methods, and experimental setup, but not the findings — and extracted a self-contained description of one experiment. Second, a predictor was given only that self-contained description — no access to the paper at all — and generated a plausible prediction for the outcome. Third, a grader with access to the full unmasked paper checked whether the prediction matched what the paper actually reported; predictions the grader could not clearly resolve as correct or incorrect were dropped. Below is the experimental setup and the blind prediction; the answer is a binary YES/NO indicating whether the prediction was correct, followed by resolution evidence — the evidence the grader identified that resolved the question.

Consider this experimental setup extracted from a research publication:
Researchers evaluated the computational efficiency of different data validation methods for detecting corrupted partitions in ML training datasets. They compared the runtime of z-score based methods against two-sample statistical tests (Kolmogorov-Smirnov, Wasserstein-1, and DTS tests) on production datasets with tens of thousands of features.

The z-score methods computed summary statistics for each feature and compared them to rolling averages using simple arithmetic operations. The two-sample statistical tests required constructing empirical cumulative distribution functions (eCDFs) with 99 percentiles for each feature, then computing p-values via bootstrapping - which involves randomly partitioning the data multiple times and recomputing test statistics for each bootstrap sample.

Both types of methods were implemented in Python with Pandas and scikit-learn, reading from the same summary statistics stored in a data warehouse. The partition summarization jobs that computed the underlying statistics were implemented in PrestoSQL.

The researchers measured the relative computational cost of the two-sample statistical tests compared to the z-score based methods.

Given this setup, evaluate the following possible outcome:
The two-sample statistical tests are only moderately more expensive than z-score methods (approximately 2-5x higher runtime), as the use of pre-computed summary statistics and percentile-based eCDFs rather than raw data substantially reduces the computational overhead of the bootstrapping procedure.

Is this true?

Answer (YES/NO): NO